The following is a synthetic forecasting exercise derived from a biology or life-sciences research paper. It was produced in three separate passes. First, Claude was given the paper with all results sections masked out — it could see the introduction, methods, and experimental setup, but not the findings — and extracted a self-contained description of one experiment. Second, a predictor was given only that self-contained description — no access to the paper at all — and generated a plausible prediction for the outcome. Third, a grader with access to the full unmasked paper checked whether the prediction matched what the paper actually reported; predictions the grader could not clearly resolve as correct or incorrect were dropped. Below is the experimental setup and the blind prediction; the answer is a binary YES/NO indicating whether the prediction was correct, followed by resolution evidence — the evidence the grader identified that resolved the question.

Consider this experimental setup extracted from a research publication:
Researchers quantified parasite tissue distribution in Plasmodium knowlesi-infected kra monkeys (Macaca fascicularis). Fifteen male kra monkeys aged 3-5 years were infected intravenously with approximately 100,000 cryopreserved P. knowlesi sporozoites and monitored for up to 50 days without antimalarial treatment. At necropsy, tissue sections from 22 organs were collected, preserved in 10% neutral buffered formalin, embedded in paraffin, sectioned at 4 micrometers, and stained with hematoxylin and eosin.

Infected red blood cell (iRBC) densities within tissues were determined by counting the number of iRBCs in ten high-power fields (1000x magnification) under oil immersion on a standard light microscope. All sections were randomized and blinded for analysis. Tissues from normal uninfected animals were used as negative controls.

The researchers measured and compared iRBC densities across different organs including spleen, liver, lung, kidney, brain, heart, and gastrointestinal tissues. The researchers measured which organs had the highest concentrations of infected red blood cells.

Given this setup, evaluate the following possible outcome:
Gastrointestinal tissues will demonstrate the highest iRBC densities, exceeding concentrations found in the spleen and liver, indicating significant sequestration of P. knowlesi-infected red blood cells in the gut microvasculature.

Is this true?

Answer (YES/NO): NO